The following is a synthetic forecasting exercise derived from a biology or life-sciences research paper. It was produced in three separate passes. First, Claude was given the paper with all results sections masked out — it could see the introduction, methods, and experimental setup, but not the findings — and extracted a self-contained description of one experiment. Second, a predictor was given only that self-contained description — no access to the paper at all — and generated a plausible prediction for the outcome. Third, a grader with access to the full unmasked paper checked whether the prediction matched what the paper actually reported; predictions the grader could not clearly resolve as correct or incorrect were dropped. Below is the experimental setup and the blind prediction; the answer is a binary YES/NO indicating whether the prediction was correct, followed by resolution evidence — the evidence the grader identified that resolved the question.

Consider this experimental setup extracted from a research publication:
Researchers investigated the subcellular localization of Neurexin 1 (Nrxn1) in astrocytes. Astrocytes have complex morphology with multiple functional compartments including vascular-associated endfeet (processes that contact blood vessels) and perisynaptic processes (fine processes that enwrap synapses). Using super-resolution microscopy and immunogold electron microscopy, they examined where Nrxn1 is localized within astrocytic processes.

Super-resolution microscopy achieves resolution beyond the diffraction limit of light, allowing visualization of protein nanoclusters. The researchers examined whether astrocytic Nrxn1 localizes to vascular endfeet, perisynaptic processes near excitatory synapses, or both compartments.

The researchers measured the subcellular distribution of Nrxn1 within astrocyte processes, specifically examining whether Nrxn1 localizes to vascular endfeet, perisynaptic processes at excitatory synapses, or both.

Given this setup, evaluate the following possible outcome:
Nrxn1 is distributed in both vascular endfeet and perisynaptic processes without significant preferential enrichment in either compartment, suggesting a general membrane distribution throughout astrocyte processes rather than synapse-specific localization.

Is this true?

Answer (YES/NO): NO